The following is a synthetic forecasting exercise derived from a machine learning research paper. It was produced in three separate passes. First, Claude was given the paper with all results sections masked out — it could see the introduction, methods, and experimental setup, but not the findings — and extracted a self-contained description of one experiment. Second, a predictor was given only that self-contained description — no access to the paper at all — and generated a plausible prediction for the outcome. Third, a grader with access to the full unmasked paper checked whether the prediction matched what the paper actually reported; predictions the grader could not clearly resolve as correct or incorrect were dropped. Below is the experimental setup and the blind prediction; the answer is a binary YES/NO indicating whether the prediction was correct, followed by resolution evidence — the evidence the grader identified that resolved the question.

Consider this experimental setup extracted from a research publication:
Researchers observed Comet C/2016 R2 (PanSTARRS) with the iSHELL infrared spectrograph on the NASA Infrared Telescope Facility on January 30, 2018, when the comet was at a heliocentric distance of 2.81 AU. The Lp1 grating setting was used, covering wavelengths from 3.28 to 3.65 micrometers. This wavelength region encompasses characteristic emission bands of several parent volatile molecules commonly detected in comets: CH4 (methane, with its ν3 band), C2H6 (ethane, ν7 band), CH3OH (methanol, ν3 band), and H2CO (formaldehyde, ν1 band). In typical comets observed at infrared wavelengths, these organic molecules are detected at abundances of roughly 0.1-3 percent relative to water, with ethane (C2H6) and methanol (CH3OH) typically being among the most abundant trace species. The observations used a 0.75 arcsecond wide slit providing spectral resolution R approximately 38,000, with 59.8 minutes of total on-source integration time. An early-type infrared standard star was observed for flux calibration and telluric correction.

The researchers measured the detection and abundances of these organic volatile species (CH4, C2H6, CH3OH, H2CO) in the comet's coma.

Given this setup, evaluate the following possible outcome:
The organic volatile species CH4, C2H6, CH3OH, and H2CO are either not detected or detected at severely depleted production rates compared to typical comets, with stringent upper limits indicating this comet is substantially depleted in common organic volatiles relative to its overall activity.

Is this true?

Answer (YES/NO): YES